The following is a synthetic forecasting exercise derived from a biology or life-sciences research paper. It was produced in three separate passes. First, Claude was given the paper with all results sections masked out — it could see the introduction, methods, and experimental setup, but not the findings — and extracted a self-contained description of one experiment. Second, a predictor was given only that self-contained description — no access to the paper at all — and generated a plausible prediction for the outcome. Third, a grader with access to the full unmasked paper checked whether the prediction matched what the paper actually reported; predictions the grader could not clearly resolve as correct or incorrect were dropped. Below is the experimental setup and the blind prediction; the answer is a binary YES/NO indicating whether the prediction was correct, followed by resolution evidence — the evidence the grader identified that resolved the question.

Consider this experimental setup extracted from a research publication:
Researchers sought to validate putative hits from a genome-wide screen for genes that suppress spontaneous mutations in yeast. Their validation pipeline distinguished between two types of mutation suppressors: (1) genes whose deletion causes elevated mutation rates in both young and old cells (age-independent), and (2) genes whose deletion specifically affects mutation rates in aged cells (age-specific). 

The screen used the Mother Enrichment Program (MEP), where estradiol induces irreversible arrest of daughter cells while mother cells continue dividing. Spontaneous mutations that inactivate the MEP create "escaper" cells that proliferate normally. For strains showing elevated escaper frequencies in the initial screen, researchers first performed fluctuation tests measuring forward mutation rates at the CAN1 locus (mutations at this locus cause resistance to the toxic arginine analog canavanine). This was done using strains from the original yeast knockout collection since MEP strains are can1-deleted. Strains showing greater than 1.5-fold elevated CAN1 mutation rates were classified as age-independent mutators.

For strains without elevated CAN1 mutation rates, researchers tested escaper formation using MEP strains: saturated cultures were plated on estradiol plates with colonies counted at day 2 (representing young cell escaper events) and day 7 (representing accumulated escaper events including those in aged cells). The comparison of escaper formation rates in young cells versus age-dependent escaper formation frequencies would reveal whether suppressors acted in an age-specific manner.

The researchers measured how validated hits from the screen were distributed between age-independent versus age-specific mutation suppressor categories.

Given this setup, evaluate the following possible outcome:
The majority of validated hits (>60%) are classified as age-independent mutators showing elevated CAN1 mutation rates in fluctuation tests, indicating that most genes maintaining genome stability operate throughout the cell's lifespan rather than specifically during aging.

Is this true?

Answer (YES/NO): YES